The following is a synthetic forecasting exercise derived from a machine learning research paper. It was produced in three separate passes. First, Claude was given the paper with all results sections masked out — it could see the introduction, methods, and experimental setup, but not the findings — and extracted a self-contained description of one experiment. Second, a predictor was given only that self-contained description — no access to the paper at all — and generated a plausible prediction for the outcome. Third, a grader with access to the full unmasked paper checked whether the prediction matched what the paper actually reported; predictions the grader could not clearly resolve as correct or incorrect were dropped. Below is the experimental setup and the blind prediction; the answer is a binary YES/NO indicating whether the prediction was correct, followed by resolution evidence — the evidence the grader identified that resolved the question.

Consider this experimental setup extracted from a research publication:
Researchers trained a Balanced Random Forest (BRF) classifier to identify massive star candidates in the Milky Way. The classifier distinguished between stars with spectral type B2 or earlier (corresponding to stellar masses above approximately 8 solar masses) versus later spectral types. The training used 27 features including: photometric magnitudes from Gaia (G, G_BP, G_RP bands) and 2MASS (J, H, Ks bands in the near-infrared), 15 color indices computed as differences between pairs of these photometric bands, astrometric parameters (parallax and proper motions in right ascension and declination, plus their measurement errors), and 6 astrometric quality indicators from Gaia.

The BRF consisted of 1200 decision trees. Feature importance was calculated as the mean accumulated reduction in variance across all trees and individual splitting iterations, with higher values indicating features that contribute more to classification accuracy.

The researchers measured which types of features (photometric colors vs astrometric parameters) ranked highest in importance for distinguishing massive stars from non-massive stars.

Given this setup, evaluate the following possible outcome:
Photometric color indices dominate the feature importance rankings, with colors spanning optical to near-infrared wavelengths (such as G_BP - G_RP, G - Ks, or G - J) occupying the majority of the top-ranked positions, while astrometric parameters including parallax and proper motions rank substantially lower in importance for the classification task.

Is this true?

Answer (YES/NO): NO